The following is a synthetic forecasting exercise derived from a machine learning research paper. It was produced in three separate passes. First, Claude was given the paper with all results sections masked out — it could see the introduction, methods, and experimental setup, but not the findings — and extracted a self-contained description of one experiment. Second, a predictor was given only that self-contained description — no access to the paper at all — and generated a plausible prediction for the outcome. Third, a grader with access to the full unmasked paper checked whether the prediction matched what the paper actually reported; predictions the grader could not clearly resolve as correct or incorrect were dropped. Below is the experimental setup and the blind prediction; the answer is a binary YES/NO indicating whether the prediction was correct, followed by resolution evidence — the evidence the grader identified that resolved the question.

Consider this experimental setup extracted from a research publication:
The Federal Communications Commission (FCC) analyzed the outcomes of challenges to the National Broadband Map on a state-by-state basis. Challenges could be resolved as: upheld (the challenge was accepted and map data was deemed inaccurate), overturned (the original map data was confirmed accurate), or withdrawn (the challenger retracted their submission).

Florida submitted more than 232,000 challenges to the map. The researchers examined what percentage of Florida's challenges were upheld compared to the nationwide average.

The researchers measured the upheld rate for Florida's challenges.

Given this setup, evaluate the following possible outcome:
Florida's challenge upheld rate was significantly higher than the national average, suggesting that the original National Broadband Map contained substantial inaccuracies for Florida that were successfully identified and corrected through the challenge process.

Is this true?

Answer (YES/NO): NO